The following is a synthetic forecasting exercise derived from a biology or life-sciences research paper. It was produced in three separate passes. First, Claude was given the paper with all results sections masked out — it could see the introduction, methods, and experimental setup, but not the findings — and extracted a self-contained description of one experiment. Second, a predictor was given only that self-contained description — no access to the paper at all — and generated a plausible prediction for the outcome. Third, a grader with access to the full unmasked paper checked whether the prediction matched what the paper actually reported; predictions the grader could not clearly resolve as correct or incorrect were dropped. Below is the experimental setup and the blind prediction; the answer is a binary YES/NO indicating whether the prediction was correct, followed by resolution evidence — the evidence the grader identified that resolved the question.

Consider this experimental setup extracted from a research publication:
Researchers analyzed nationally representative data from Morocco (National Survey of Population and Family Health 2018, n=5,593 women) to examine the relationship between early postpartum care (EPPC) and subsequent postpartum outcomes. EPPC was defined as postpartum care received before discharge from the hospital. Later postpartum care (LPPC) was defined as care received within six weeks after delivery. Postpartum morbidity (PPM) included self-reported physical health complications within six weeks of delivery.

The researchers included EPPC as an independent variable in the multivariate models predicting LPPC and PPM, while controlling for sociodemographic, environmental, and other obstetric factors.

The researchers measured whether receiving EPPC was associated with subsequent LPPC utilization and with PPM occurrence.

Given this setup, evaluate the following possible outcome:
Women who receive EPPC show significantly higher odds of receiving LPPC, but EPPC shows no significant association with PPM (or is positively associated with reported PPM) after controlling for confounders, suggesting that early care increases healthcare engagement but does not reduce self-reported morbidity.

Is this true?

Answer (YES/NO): NO